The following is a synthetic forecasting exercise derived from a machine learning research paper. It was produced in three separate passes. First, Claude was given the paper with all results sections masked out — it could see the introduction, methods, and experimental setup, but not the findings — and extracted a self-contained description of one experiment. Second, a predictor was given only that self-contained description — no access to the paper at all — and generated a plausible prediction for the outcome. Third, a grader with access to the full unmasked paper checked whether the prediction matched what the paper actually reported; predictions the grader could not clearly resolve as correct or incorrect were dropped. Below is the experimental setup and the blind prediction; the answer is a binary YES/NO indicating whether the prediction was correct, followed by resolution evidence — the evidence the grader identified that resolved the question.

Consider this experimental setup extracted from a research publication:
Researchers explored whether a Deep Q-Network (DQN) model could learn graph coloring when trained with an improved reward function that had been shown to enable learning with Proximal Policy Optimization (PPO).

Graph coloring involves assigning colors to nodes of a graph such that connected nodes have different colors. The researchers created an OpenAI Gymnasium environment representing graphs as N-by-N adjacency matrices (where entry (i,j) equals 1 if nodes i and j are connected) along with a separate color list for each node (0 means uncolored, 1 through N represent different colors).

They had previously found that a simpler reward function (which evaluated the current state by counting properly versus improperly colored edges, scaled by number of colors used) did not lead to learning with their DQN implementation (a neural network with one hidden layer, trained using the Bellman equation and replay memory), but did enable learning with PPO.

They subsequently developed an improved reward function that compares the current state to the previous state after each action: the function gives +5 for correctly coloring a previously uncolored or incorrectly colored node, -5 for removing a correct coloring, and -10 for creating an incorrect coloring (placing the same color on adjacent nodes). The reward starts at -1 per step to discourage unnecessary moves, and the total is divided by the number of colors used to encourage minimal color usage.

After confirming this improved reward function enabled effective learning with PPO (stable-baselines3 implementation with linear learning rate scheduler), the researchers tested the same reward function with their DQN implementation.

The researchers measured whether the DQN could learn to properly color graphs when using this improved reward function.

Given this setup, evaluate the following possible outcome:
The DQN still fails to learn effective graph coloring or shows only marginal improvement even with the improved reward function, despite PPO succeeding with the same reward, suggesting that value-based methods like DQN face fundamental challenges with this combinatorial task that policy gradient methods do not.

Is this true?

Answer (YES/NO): YES